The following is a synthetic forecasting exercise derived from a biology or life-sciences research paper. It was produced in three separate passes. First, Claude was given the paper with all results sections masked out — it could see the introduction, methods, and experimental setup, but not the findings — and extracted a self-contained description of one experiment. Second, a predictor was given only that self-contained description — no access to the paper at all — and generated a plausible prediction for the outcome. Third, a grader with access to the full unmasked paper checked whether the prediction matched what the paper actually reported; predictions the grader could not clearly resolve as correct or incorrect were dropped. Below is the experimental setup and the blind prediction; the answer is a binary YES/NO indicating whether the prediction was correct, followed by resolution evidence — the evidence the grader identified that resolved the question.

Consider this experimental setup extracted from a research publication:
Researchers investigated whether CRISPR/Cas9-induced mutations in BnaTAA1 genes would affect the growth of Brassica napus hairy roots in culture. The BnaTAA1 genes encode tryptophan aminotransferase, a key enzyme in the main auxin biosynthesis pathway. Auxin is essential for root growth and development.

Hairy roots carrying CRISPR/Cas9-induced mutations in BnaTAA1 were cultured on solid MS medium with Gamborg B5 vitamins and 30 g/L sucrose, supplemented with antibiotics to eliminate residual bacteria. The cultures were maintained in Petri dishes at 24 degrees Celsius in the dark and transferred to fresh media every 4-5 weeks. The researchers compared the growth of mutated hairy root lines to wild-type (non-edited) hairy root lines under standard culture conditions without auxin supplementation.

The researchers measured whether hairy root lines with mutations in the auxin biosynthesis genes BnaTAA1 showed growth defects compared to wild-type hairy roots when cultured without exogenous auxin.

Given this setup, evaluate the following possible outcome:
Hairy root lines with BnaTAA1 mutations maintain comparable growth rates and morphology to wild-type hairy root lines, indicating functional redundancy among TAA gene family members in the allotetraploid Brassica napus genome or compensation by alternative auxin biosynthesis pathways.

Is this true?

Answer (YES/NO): NO